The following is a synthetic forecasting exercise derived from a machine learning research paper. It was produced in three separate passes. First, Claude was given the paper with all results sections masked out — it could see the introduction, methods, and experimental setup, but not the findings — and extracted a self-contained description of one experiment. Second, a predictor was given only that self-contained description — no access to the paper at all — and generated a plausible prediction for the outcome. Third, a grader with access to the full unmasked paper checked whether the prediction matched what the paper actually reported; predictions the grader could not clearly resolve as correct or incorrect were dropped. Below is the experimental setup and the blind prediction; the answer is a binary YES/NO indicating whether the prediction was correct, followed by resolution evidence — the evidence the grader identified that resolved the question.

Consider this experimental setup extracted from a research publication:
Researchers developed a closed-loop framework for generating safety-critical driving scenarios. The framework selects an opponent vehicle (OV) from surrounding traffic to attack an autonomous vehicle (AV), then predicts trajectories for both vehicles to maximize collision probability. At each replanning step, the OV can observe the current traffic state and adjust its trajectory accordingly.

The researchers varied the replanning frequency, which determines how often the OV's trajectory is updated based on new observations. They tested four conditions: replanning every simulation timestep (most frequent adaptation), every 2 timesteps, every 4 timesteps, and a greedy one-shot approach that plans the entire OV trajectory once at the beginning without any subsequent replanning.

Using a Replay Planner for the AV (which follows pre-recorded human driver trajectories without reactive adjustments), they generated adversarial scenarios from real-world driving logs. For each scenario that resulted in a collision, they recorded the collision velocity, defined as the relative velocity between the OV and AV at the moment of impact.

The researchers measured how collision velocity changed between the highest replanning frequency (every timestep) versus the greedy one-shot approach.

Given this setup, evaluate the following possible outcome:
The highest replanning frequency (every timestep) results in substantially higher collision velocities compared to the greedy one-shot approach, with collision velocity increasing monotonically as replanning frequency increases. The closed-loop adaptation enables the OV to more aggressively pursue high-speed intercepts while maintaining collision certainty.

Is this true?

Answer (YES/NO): NO